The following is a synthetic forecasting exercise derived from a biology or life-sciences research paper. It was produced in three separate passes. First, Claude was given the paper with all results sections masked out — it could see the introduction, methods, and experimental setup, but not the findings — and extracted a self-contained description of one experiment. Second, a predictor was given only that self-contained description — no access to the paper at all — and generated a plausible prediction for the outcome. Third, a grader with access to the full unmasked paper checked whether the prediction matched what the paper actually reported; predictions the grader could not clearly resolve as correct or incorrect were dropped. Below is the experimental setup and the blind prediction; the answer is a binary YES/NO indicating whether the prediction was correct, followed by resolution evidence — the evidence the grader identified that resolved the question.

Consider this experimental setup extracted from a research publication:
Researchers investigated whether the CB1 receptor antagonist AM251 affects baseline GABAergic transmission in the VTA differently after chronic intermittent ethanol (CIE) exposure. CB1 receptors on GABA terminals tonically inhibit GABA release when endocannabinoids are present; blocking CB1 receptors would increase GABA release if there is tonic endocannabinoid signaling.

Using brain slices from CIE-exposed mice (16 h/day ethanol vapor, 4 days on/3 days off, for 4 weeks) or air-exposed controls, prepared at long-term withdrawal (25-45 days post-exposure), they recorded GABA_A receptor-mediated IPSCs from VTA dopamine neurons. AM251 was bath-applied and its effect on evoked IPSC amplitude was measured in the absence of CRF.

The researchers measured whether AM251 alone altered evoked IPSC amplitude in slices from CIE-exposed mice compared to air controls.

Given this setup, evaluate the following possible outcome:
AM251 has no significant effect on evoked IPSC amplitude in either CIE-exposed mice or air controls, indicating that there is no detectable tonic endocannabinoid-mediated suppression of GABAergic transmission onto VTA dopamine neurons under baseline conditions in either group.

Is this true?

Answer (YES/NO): NO